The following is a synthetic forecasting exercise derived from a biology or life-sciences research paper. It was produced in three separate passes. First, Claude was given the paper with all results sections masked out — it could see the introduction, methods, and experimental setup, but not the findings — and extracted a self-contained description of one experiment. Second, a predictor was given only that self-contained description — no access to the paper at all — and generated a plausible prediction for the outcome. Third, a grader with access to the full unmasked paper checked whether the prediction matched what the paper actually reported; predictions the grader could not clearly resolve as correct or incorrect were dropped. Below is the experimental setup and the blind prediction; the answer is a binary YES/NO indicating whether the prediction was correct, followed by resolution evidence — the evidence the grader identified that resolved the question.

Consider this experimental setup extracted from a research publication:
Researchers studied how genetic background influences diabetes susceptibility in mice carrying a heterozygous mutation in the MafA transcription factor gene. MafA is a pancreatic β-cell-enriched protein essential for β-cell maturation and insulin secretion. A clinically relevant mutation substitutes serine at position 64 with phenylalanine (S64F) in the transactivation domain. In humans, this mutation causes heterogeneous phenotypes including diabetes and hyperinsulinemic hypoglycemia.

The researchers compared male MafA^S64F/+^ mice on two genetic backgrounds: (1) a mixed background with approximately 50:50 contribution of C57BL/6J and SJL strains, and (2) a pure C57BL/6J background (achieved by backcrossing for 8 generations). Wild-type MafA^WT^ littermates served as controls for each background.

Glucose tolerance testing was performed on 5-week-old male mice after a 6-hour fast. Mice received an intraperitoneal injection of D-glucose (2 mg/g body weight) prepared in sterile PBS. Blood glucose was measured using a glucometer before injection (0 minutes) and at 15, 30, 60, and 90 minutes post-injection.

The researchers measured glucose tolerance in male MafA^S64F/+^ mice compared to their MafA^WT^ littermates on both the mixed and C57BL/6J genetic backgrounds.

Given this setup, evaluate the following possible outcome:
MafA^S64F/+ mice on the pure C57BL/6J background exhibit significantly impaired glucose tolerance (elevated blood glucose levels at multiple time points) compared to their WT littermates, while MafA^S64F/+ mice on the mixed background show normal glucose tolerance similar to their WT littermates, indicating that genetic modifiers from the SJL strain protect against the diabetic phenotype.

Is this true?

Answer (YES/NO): NO